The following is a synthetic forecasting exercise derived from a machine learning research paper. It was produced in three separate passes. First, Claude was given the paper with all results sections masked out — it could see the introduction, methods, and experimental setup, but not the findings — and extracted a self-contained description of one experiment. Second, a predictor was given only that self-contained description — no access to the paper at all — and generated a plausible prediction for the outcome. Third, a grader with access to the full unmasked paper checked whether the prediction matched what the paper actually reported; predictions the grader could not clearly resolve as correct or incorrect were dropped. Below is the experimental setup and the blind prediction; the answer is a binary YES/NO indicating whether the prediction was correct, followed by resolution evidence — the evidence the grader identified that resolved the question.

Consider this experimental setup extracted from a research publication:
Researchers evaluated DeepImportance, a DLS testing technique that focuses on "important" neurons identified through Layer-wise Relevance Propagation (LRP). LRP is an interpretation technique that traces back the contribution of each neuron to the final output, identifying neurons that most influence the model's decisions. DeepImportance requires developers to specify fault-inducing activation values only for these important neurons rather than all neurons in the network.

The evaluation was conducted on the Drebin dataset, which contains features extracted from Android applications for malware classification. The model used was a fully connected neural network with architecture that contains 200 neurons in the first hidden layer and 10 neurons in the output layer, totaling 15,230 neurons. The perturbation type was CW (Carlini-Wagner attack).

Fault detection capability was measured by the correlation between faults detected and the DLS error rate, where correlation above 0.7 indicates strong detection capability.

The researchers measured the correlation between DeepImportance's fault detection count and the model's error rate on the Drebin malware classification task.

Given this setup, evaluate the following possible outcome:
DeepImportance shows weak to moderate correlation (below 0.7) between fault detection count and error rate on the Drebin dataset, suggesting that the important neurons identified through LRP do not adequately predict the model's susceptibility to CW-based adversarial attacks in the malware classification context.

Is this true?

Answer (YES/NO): NO